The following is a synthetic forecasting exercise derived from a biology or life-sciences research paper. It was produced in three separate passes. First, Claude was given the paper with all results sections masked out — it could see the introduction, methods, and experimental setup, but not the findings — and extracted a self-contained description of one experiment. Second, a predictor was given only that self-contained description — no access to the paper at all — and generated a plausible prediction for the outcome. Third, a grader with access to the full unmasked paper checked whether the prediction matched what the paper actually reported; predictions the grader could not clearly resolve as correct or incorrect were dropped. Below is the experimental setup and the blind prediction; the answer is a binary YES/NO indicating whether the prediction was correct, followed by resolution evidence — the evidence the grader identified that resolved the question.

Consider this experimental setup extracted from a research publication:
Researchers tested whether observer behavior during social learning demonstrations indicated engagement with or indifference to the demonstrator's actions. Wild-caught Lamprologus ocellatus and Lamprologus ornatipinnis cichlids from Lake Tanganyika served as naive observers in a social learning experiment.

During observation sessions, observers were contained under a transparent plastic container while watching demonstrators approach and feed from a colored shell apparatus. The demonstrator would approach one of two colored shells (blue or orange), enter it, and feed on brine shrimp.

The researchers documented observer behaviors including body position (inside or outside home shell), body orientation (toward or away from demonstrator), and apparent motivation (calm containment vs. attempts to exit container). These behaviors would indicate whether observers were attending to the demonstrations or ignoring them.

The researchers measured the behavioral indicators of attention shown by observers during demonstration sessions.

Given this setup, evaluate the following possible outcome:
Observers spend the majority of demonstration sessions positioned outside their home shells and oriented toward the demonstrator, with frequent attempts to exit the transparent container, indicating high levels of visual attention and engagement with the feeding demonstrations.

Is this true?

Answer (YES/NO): YES